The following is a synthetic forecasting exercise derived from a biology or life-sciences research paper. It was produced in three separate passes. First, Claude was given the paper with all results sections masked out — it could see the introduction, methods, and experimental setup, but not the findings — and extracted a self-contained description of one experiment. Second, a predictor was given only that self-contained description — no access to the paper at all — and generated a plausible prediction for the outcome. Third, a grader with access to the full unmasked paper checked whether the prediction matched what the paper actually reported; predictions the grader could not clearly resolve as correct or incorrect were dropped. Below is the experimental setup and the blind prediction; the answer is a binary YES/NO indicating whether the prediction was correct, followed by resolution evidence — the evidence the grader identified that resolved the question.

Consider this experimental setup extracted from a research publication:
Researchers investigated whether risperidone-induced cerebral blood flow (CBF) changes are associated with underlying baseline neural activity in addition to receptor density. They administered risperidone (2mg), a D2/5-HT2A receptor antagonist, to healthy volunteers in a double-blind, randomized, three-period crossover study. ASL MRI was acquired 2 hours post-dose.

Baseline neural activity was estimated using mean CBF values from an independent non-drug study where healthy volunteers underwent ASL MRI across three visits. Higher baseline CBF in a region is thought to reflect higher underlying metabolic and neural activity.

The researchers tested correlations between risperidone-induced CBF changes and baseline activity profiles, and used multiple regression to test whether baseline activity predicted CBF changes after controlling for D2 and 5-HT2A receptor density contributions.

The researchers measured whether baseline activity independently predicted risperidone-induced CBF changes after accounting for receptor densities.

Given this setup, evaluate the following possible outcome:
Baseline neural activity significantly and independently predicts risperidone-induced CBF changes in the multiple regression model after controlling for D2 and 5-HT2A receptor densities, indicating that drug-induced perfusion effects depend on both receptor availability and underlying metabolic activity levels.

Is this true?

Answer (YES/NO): YES